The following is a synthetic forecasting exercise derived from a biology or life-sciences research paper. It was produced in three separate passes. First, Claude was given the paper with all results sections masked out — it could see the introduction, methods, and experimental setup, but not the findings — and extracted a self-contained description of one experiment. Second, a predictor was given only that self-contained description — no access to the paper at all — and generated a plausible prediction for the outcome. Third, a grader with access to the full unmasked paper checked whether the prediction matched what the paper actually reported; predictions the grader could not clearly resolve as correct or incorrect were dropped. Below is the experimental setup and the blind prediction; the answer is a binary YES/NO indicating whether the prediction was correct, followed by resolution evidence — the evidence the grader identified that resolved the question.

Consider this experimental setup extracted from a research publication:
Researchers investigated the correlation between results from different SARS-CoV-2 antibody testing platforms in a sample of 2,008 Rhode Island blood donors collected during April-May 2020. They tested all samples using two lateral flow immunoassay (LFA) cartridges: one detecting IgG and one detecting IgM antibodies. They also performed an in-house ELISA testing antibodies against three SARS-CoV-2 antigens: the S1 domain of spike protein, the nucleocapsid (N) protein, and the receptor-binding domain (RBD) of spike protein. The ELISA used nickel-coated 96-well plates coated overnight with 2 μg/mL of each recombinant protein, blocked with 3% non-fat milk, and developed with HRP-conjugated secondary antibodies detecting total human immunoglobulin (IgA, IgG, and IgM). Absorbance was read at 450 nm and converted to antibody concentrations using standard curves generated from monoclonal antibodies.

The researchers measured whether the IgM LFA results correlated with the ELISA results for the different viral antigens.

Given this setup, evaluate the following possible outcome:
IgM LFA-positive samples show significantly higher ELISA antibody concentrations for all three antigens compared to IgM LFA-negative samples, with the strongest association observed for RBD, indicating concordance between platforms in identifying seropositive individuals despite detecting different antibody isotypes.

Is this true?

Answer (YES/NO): NO